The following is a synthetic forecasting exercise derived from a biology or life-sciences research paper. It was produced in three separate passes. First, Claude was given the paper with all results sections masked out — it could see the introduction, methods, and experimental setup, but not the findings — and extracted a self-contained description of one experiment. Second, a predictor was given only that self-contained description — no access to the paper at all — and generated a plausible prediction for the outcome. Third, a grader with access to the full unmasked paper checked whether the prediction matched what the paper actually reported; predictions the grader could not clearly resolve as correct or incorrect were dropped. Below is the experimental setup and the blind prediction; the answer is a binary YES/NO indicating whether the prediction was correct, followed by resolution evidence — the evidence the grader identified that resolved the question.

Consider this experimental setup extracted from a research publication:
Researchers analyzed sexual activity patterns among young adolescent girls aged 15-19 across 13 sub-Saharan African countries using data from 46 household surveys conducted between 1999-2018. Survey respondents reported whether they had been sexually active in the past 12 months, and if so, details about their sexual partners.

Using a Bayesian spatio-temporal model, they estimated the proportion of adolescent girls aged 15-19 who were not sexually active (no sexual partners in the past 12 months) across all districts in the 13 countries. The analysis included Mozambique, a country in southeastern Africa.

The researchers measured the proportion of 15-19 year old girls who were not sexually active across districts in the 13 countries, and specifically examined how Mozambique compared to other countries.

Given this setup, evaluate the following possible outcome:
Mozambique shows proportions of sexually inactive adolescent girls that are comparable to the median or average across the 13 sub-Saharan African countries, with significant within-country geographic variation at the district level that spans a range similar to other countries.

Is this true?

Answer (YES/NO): NO